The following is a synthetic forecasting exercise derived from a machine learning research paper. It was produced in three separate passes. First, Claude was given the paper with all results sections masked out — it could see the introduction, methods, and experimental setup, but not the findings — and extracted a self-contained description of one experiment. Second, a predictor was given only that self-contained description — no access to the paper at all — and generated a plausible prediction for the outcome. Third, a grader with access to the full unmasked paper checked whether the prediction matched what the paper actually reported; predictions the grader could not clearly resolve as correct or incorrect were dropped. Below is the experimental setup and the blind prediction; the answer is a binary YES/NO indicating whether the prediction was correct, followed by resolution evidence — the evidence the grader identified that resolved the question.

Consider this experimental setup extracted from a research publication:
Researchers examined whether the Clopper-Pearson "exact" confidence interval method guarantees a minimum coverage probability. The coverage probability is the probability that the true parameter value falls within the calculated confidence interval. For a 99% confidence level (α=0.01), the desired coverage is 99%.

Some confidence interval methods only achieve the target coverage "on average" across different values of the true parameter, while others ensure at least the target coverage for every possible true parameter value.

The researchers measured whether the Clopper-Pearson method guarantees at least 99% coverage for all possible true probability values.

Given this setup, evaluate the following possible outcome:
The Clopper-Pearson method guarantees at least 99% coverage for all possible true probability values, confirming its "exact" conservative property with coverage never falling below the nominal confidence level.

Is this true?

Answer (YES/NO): YES